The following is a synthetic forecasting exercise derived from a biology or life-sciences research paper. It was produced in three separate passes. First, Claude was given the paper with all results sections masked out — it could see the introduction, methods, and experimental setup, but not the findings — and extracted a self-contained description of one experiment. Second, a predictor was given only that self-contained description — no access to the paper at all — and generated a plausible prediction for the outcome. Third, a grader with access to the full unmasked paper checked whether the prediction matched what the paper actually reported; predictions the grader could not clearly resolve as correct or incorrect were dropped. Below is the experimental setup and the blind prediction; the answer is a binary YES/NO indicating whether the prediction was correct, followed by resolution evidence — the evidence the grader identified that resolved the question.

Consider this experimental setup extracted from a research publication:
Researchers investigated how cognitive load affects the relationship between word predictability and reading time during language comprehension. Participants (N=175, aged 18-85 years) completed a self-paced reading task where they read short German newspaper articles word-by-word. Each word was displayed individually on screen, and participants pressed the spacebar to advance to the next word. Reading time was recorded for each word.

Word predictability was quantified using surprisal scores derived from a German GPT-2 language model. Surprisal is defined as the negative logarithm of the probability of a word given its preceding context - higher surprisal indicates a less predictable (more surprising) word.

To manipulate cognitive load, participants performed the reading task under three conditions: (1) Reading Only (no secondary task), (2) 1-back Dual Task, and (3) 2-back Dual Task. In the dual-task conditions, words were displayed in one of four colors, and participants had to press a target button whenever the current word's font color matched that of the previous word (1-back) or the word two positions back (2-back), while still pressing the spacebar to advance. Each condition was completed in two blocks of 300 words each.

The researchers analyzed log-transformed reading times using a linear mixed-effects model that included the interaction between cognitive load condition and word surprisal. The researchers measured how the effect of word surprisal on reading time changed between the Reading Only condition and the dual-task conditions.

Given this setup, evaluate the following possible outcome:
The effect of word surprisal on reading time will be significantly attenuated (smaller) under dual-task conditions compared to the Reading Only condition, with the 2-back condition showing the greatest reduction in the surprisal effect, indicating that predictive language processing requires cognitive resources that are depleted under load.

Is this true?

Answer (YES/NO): NO